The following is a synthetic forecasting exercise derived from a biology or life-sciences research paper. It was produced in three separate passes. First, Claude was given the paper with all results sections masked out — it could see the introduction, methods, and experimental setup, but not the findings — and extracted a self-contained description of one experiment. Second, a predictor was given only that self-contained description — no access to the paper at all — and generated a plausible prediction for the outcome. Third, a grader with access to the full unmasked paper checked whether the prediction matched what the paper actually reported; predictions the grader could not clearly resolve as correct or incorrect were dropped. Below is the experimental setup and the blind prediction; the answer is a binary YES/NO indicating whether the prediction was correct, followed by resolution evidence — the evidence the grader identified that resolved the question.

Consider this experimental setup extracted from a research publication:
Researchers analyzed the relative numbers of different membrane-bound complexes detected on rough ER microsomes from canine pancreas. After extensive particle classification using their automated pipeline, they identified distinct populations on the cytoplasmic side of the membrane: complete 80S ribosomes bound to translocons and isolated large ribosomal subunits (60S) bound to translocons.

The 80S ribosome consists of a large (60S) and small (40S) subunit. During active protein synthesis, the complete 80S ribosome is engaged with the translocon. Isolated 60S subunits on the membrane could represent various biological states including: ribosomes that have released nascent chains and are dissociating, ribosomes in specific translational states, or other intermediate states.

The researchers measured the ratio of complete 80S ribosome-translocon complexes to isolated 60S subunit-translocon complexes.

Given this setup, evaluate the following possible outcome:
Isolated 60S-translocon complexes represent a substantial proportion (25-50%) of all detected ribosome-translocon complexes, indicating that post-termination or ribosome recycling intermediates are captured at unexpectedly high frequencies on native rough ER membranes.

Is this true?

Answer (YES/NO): YES